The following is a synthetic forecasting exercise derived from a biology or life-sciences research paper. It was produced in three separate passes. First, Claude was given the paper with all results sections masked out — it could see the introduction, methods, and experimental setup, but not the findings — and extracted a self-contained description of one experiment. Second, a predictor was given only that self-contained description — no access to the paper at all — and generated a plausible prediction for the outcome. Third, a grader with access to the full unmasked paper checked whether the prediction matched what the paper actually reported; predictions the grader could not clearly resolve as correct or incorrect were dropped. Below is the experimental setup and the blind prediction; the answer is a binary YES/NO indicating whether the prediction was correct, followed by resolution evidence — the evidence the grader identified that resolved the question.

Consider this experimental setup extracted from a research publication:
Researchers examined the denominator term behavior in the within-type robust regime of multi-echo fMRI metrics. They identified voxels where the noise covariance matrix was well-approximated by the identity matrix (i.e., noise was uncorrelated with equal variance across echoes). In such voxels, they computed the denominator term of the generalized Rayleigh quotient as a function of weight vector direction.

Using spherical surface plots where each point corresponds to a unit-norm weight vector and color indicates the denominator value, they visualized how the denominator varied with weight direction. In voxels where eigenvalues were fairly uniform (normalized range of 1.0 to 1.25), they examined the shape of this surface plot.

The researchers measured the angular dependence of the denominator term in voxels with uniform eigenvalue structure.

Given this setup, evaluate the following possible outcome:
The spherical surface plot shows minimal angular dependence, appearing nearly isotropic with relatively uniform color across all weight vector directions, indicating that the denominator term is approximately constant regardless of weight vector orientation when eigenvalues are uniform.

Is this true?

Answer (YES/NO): YES